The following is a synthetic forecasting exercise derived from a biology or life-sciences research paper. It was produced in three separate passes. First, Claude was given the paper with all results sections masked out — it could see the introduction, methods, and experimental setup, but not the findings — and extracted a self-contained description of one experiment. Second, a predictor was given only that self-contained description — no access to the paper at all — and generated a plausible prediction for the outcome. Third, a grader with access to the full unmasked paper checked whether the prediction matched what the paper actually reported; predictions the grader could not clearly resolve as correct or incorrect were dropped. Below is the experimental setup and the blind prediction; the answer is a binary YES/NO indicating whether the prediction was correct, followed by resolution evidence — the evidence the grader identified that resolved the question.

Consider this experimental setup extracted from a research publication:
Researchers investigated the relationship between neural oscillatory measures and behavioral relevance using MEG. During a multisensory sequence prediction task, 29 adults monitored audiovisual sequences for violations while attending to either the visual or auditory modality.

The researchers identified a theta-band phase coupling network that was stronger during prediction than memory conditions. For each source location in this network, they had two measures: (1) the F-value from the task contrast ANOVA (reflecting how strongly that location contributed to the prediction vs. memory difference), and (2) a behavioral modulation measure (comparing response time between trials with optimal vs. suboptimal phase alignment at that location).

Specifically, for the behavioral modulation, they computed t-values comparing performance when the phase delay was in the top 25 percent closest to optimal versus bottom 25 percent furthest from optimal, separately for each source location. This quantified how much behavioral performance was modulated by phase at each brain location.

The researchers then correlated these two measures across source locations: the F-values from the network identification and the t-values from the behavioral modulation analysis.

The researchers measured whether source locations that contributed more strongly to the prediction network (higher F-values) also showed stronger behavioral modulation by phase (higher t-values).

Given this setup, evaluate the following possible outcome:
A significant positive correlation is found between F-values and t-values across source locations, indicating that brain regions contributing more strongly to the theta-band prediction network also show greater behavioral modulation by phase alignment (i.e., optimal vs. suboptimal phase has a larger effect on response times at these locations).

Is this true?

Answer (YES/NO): YES